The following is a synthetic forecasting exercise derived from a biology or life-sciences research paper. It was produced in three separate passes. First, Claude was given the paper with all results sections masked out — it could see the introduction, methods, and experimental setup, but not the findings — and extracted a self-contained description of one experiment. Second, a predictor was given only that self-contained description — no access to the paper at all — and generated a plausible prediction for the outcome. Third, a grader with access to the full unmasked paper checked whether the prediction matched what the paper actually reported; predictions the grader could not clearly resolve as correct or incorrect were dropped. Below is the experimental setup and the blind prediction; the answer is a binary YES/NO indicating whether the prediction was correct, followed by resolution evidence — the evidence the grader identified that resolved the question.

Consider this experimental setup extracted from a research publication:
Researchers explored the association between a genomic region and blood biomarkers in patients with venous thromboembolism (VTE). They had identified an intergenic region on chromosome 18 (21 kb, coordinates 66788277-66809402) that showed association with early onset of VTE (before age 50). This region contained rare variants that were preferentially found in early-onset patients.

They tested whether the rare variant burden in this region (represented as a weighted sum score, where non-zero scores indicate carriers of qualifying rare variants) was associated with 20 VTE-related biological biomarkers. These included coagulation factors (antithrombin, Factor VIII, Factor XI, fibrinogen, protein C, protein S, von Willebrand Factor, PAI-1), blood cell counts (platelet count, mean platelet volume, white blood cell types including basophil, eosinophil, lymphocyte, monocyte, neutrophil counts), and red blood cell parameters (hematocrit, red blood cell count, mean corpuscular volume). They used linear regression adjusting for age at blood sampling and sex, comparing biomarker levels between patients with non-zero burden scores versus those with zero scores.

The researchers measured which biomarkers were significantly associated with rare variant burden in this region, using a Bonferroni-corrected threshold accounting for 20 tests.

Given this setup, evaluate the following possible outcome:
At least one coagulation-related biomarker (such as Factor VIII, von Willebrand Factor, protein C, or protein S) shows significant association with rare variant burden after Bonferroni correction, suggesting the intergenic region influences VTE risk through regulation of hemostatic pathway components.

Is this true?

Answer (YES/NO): NO